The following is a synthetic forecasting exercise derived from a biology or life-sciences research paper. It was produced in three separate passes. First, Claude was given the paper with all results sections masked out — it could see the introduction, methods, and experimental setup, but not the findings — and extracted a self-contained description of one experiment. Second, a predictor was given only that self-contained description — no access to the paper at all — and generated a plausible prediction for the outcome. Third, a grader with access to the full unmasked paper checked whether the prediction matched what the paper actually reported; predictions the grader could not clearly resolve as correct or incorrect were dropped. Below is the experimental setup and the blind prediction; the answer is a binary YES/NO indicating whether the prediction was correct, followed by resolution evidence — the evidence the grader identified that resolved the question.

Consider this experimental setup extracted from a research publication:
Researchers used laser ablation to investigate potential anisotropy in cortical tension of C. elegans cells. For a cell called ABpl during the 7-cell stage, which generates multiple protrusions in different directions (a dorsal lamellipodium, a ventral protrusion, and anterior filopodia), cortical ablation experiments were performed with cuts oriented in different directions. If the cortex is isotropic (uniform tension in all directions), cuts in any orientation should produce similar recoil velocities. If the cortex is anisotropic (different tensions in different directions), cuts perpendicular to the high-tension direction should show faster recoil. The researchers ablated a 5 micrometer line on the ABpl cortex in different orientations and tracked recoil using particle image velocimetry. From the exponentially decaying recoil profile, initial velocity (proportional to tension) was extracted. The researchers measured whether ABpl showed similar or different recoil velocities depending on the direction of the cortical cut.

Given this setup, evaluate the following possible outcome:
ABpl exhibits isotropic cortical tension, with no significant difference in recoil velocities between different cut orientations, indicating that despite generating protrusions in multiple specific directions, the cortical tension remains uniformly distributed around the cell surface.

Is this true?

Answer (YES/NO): NO